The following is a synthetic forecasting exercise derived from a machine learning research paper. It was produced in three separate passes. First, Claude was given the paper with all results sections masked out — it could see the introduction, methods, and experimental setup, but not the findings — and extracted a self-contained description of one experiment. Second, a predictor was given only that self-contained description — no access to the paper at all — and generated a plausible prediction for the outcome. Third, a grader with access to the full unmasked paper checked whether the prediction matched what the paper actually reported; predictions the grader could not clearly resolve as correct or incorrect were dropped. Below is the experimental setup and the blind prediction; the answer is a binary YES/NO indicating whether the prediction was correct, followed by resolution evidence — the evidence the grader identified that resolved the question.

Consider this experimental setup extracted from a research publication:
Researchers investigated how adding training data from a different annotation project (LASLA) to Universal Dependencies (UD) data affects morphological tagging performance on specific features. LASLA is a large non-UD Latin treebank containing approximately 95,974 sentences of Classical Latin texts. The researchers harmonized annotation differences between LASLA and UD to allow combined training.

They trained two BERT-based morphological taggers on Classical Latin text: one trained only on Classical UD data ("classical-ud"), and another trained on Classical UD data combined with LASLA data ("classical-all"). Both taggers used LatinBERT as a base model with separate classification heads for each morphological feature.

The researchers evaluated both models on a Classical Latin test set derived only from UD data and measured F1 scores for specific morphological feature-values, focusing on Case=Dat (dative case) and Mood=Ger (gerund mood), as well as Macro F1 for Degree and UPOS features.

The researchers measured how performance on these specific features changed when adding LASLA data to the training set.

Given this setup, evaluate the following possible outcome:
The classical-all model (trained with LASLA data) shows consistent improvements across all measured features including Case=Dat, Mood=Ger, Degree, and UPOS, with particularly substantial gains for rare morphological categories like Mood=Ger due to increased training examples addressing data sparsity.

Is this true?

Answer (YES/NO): NO